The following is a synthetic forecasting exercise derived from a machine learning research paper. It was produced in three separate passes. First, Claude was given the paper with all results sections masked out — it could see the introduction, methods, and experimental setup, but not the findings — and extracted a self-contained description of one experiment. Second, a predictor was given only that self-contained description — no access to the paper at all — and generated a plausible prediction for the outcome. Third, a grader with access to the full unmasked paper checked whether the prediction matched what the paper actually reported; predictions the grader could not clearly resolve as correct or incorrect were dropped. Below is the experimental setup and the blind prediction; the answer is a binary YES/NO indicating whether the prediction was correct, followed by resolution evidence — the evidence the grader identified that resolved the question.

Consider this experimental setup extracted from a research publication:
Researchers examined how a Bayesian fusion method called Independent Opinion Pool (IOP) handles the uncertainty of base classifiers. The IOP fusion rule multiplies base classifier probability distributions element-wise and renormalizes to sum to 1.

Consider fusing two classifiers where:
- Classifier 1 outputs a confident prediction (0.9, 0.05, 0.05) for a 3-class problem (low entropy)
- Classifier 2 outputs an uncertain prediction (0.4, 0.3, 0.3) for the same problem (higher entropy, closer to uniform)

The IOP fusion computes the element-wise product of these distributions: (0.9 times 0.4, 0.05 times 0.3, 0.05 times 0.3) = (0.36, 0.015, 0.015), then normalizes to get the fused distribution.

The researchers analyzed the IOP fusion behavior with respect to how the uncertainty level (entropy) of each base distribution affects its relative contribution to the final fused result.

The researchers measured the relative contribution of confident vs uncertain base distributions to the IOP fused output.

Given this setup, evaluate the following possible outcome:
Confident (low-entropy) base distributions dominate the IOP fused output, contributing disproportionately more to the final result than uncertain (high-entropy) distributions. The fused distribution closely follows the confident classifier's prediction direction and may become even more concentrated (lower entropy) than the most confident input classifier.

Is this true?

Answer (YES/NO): YES